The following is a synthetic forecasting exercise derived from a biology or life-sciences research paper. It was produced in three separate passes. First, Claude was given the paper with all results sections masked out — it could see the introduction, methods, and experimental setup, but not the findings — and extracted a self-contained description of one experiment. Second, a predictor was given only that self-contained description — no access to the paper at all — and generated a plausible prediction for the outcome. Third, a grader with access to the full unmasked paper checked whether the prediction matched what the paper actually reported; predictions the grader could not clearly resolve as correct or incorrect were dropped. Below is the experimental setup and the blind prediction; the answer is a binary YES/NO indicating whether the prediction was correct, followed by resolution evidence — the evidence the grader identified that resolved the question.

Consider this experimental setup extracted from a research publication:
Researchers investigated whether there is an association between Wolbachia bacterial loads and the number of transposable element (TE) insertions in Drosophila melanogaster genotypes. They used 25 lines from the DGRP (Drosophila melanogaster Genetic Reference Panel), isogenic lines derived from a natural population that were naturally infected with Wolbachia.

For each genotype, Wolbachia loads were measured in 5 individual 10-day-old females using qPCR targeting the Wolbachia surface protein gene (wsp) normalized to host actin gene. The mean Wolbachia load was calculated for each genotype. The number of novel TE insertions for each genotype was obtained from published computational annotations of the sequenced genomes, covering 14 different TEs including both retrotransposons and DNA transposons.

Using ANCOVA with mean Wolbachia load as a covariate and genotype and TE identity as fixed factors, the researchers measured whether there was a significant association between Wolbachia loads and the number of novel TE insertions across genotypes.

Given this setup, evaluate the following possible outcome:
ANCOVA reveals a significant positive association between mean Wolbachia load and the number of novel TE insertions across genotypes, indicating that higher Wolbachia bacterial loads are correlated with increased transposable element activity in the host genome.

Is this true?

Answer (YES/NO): NO